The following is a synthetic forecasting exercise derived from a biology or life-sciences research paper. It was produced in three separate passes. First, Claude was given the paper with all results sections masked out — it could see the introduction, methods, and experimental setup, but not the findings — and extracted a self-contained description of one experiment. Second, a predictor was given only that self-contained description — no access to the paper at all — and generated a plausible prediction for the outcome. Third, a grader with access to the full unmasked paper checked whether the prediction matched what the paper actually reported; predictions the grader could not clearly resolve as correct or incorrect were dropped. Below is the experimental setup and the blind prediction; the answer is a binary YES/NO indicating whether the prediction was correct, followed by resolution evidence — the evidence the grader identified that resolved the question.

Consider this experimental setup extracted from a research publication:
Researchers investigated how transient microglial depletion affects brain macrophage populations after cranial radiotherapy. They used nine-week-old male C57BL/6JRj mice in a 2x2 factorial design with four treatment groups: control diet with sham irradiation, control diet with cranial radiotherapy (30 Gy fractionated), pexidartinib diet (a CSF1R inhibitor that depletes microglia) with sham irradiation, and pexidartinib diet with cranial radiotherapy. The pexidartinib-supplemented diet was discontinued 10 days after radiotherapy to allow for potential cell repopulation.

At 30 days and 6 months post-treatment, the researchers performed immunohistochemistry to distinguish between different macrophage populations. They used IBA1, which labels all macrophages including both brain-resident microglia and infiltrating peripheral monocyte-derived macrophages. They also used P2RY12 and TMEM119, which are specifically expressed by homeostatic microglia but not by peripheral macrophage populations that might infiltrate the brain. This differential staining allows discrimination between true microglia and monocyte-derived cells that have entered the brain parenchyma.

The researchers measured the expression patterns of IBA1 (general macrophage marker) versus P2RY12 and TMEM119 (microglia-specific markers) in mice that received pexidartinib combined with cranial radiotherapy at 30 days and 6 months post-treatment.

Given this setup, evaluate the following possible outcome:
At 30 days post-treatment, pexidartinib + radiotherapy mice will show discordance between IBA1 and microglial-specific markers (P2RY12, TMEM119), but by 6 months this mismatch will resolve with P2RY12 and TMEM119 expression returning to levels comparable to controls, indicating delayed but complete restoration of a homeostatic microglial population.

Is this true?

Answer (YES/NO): NO